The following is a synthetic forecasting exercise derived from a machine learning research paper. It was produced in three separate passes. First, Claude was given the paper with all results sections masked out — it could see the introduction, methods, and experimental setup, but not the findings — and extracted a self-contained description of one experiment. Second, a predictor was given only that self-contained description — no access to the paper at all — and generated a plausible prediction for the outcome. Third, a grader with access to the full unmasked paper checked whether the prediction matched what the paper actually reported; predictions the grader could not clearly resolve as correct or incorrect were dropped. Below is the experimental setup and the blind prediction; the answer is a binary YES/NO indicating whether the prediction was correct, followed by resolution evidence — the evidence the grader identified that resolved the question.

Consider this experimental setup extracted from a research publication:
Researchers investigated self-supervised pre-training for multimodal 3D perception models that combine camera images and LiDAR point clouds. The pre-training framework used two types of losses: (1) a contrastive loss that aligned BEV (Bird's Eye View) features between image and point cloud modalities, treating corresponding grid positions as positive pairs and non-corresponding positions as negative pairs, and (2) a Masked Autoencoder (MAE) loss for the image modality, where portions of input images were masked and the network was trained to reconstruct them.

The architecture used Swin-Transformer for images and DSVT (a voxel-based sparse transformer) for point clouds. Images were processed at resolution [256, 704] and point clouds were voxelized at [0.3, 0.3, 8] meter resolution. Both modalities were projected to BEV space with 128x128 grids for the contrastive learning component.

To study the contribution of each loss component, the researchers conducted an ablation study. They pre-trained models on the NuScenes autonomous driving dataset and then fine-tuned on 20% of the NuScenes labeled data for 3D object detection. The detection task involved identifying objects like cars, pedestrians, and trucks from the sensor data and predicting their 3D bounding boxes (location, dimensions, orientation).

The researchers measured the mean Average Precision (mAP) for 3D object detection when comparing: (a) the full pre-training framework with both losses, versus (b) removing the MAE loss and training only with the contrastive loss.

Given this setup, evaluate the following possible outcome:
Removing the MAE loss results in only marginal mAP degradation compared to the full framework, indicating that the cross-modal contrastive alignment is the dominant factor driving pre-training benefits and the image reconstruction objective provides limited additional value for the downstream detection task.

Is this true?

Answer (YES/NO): NO